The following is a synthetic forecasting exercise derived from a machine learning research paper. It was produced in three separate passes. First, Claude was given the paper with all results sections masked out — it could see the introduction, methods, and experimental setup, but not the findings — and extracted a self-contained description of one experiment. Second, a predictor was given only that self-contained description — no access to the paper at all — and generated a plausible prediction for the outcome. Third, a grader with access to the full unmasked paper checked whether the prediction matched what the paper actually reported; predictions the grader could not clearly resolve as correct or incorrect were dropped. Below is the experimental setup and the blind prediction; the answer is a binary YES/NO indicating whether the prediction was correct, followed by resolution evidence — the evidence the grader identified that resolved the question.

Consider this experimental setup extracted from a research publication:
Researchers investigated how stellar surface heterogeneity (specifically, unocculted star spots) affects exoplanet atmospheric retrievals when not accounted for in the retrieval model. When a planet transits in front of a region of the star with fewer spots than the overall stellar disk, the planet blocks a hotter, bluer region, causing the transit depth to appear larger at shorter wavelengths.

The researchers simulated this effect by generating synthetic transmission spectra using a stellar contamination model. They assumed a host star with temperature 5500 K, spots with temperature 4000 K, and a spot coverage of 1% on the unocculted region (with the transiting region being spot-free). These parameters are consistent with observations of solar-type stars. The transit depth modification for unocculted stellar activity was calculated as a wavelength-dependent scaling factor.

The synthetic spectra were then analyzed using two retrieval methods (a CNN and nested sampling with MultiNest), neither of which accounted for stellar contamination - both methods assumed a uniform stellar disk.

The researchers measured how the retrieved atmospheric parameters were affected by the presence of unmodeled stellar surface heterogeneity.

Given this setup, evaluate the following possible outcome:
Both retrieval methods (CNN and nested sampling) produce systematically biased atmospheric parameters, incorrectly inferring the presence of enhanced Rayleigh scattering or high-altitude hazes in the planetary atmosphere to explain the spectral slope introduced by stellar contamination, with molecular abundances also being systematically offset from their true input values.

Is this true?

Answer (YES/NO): NO